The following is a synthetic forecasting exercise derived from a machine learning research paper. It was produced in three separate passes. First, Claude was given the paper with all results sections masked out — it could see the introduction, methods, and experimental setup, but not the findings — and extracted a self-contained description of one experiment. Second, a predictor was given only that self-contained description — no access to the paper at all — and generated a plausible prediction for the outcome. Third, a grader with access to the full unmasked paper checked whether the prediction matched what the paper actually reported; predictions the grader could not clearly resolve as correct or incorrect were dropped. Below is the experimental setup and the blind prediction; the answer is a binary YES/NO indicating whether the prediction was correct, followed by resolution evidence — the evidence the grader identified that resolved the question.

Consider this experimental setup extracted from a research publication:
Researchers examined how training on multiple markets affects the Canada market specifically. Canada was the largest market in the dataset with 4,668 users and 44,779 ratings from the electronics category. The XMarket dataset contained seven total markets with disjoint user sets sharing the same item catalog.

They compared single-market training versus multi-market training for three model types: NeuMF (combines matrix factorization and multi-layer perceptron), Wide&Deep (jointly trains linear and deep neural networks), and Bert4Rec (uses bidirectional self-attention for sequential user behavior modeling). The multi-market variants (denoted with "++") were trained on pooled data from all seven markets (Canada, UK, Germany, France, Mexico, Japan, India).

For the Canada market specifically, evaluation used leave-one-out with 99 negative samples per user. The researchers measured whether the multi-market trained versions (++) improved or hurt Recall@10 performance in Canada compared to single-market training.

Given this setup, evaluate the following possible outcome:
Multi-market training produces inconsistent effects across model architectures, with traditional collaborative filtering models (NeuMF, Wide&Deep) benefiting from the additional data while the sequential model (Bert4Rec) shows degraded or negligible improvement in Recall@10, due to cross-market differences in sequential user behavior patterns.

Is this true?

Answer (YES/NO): NO